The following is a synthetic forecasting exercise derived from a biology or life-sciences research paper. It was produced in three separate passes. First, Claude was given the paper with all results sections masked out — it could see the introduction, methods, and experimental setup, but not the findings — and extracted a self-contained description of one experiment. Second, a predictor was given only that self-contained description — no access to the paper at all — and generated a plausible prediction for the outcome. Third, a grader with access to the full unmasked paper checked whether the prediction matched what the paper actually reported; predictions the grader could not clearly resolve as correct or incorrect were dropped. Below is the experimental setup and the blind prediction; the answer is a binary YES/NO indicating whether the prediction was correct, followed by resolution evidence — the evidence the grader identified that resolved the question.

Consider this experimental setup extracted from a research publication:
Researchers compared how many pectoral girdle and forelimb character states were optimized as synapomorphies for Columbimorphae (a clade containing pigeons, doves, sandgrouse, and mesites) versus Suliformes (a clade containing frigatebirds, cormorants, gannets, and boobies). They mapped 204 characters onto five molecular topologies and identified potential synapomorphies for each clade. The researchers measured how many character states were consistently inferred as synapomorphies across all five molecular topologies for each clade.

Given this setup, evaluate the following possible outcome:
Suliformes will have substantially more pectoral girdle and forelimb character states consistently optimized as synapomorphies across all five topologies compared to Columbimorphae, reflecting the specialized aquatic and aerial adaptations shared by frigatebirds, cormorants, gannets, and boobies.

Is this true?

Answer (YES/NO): YES